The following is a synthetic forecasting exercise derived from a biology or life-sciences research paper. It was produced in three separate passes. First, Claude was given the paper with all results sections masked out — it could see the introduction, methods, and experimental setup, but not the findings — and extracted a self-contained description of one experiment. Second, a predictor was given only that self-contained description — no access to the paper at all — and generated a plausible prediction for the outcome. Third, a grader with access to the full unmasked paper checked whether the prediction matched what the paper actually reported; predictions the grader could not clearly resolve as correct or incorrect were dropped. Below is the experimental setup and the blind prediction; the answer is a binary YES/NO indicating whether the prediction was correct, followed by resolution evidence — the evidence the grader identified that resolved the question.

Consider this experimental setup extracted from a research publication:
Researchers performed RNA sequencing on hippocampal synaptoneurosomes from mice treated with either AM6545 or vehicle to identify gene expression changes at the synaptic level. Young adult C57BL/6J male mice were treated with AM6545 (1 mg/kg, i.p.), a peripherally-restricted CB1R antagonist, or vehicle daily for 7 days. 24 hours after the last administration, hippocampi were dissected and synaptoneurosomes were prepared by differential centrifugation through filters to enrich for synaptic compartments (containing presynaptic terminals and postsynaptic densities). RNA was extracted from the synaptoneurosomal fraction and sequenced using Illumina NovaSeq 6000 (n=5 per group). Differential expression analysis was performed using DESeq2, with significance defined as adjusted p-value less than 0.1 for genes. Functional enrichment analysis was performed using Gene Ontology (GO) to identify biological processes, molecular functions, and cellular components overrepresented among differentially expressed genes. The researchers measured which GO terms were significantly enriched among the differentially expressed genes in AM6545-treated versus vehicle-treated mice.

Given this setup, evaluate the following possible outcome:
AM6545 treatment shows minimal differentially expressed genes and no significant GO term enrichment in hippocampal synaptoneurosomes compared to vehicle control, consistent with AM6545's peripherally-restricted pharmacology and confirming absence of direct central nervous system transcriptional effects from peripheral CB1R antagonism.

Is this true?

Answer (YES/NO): NO